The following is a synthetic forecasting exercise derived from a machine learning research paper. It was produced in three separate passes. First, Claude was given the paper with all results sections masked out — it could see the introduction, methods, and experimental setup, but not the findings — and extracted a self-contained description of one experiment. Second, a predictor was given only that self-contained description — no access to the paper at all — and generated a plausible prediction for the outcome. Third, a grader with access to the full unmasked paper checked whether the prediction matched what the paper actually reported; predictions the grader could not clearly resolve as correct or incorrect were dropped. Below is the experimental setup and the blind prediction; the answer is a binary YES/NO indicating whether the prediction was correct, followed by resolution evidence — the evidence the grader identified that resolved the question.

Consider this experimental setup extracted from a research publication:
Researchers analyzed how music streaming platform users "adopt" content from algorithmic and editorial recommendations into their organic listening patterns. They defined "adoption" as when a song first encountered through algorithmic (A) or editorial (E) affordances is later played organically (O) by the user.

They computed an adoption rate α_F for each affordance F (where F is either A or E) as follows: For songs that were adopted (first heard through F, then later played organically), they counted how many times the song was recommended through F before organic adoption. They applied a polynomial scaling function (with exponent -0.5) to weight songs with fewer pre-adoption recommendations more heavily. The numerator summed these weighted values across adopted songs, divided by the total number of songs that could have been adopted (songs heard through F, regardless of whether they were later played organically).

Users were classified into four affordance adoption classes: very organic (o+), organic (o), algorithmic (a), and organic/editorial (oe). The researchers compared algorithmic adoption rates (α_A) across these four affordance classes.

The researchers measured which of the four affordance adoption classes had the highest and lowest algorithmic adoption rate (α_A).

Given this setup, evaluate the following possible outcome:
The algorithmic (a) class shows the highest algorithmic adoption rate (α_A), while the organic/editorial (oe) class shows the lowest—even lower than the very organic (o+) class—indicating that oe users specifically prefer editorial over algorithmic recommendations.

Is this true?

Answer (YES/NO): NO